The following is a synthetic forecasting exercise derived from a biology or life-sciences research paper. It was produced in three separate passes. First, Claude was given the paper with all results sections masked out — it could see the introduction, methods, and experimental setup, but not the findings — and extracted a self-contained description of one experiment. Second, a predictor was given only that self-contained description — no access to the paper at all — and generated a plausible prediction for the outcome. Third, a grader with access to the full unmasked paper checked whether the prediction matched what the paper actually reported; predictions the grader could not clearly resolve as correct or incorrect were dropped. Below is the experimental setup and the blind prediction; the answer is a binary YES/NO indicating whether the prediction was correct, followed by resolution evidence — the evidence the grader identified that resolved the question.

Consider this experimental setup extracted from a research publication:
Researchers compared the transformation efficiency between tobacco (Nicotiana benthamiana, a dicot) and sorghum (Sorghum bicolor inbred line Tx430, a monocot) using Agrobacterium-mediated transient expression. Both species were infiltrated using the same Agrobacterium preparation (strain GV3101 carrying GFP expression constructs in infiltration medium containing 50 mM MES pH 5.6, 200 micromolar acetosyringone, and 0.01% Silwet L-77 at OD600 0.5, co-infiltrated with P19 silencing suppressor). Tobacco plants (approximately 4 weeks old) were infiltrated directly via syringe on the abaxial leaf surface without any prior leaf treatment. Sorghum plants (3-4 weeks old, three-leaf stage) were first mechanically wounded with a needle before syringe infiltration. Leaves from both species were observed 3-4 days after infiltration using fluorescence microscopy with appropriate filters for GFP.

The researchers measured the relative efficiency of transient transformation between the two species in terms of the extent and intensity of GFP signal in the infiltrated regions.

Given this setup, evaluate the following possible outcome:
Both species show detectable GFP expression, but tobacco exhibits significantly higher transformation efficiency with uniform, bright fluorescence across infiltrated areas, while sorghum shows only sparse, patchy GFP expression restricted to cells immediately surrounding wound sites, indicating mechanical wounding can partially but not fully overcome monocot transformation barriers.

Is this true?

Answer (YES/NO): NO